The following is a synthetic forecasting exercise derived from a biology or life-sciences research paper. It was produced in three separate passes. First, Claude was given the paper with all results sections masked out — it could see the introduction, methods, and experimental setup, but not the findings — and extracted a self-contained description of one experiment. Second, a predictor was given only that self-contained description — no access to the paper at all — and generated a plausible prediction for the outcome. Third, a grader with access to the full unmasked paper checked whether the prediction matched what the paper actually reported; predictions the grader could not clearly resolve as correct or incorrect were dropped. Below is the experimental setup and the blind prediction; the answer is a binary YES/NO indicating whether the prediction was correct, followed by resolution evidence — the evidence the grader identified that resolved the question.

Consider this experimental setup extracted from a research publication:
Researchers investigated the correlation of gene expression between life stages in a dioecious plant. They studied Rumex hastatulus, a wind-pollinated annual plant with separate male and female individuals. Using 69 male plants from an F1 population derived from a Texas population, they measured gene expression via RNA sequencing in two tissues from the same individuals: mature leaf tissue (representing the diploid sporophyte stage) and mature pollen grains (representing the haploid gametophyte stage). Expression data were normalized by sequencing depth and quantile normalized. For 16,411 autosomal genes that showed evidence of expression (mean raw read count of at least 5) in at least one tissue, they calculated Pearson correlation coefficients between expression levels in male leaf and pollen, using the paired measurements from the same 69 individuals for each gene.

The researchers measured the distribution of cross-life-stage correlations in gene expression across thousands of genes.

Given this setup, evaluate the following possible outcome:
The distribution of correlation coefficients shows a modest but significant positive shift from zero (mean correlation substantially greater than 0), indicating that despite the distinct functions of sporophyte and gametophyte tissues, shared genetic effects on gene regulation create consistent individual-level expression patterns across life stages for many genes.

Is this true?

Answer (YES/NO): YES